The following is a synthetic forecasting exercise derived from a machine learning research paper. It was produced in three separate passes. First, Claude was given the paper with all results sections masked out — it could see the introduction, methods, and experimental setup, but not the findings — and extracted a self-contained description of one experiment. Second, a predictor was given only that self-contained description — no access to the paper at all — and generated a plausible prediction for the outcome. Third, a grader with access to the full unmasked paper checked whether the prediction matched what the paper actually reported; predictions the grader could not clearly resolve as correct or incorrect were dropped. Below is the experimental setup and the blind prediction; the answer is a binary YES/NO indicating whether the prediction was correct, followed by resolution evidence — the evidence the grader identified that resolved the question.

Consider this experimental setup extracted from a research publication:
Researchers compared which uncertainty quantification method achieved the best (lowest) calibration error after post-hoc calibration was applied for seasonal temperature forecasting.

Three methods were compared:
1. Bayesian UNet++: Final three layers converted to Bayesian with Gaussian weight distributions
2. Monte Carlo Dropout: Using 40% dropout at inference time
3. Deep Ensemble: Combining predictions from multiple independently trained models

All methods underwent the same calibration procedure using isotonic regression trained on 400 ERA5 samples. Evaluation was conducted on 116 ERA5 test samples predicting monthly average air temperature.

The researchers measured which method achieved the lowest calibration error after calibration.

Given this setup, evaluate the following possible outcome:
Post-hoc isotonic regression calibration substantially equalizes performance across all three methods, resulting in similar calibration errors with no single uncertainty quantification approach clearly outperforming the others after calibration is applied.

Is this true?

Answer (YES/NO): NO